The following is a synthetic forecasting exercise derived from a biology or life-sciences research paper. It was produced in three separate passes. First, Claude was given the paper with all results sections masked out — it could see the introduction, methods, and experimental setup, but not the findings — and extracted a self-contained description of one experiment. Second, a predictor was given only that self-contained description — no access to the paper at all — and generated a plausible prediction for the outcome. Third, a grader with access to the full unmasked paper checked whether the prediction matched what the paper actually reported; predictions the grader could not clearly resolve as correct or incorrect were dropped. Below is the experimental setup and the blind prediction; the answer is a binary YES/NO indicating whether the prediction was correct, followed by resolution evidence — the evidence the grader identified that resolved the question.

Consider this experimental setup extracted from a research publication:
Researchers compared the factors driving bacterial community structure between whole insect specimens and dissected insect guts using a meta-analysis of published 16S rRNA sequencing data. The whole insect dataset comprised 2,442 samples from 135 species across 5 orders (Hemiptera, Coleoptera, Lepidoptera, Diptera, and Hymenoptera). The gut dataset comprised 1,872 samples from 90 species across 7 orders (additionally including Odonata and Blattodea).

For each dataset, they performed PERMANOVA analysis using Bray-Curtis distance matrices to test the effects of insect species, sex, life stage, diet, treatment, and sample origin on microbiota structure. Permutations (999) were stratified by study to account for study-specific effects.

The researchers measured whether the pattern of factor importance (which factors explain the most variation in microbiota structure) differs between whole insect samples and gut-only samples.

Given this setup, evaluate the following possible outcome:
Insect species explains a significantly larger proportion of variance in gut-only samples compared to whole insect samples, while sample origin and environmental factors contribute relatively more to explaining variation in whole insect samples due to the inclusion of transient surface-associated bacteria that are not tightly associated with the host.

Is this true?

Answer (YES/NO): NO